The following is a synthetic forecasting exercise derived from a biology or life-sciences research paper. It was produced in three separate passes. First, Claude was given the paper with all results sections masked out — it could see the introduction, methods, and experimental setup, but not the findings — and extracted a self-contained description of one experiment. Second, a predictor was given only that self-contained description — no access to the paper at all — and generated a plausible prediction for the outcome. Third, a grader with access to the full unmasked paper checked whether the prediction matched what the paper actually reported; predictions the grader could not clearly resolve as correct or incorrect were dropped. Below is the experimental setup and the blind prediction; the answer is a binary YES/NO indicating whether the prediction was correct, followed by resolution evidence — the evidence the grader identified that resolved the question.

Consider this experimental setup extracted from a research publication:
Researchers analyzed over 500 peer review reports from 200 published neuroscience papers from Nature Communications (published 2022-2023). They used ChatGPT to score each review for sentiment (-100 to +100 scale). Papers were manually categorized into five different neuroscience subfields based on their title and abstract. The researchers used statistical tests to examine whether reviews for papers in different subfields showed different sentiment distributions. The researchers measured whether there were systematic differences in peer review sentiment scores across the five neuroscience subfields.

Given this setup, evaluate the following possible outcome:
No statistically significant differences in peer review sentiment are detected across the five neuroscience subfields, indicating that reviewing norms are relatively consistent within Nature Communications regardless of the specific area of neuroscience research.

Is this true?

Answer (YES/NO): YES